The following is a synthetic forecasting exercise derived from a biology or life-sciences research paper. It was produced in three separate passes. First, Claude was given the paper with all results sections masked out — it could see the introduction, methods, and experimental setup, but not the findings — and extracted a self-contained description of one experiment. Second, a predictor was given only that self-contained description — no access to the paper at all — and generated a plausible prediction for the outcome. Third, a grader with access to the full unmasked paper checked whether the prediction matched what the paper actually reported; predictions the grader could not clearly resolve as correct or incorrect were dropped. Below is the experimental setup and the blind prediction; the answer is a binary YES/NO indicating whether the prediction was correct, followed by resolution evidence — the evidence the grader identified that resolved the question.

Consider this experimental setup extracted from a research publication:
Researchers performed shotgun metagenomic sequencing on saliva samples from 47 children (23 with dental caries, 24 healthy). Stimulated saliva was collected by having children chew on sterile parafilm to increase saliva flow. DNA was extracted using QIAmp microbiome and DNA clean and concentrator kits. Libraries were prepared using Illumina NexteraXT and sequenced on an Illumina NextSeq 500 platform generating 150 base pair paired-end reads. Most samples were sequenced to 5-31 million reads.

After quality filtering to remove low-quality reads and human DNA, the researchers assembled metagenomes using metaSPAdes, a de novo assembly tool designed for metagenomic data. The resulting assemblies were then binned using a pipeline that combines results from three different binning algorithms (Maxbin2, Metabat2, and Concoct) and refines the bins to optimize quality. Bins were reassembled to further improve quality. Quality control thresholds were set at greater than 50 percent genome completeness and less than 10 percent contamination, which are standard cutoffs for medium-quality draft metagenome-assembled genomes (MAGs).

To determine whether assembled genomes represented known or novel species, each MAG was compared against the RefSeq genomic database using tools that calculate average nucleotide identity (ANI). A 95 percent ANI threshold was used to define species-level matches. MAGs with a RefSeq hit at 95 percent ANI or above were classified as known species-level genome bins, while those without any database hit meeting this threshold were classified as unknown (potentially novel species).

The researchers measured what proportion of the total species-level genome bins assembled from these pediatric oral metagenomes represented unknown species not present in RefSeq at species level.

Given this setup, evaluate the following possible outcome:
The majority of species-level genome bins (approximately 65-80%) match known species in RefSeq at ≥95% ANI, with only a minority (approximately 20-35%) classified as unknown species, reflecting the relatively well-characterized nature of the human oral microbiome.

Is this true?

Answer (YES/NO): YES